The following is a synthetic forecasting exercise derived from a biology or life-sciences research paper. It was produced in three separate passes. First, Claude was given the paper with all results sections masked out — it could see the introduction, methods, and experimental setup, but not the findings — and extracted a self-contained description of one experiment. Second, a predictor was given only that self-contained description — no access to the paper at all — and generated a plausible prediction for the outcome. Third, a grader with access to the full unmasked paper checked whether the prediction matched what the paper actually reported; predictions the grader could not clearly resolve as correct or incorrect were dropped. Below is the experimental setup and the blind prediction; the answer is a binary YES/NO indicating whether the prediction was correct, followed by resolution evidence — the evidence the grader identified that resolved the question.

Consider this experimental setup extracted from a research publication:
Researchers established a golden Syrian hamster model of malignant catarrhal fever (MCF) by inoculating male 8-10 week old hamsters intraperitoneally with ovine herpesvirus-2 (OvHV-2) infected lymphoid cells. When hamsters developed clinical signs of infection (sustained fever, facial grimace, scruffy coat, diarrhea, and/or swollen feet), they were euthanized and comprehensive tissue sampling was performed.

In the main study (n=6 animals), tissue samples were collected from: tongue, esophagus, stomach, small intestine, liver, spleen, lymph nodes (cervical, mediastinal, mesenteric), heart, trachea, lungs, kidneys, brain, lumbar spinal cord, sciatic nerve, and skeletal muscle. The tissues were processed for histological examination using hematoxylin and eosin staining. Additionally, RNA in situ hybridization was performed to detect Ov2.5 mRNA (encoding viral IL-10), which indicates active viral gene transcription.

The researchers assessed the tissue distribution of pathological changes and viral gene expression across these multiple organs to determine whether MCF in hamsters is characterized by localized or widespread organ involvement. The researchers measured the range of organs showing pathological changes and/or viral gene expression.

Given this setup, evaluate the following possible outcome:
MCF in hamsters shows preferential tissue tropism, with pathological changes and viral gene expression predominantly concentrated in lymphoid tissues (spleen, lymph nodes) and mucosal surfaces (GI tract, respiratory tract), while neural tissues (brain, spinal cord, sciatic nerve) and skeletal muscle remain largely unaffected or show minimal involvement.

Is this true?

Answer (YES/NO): NO